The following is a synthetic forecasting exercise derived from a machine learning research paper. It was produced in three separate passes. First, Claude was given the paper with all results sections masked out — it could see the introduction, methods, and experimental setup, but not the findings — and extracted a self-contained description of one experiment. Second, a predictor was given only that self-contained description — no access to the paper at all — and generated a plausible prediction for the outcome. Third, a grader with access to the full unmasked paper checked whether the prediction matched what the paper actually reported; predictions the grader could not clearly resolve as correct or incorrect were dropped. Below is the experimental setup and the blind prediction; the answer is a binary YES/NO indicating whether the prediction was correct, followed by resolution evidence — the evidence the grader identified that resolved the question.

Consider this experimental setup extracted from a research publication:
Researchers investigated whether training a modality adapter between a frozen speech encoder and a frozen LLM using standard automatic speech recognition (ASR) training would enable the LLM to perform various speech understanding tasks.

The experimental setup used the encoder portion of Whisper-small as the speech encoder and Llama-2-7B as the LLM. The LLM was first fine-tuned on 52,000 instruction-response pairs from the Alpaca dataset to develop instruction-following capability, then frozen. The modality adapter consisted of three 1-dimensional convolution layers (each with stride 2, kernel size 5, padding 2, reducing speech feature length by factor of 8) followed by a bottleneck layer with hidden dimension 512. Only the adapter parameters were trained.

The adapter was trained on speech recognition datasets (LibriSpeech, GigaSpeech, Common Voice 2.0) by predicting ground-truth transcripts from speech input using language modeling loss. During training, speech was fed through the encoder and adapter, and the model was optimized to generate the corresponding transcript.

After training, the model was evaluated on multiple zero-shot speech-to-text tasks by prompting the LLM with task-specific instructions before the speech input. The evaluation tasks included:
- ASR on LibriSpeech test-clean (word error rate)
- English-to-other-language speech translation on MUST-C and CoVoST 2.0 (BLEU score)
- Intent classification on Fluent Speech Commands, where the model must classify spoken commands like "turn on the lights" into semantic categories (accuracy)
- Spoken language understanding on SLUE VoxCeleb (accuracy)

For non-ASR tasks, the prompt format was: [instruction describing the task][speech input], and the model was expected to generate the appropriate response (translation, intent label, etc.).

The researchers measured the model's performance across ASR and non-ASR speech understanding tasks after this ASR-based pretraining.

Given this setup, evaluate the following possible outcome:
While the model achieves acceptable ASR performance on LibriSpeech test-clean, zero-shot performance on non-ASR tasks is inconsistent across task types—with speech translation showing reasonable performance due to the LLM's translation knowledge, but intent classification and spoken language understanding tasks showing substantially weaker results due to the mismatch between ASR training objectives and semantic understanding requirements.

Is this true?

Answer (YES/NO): NO